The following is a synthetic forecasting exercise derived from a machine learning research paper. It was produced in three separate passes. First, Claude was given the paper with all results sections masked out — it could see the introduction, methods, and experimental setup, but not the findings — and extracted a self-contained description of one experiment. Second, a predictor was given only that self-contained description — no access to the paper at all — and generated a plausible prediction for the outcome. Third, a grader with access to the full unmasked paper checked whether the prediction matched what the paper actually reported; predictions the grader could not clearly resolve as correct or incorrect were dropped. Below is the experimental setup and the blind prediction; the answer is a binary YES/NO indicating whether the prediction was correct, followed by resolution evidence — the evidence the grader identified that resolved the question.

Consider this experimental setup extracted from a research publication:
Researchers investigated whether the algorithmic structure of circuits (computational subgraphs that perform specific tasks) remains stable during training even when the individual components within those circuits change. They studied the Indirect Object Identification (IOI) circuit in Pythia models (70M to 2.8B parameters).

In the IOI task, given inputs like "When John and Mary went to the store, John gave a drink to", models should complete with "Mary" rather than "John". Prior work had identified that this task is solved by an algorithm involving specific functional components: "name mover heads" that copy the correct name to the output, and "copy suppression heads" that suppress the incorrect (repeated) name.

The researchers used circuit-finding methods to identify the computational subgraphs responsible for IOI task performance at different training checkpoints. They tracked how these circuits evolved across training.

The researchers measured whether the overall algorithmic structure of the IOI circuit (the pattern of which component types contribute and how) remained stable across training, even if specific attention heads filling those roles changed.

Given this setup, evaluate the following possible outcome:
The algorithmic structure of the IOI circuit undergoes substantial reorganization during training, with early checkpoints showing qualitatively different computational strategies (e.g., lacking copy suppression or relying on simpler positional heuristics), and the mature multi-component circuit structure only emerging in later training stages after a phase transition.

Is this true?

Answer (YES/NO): NO